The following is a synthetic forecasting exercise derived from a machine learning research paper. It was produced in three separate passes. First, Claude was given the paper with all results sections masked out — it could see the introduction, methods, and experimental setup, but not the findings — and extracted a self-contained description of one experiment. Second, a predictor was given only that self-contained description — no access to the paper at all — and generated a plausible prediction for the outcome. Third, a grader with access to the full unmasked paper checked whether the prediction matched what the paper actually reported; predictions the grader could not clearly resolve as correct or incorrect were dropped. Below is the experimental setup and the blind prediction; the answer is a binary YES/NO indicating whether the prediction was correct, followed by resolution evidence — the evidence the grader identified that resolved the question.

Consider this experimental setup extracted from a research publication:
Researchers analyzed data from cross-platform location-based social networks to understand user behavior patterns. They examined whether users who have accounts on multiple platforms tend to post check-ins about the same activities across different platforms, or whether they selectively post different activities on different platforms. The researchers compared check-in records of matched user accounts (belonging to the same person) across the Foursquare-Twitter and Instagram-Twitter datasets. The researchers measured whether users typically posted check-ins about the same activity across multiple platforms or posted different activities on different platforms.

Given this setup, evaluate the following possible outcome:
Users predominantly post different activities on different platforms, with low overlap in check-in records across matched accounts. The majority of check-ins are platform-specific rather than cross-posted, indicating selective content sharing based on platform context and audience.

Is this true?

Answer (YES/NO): YES